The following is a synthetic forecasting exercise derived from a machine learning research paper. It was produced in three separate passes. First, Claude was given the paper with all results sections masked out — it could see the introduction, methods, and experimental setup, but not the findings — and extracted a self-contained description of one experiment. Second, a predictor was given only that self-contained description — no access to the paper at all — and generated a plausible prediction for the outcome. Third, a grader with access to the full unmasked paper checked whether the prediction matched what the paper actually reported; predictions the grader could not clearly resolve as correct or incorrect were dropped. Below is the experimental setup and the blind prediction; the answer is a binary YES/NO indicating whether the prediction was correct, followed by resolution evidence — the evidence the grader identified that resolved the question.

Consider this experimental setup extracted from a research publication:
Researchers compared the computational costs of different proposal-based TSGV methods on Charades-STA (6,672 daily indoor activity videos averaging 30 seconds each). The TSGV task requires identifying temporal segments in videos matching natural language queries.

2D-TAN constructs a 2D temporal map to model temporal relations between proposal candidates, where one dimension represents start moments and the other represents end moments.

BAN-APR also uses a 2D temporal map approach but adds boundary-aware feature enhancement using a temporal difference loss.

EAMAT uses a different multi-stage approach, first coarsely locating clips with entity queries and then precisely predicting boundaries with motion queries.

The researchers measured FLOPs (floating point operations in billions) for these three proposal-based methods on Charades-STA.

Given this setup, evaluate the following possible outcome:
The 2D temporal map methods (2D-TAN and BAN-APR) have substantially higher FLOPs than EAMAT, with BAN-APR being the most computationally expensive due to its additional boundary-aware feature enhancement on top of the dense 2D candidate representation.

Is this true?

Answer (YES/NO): NO